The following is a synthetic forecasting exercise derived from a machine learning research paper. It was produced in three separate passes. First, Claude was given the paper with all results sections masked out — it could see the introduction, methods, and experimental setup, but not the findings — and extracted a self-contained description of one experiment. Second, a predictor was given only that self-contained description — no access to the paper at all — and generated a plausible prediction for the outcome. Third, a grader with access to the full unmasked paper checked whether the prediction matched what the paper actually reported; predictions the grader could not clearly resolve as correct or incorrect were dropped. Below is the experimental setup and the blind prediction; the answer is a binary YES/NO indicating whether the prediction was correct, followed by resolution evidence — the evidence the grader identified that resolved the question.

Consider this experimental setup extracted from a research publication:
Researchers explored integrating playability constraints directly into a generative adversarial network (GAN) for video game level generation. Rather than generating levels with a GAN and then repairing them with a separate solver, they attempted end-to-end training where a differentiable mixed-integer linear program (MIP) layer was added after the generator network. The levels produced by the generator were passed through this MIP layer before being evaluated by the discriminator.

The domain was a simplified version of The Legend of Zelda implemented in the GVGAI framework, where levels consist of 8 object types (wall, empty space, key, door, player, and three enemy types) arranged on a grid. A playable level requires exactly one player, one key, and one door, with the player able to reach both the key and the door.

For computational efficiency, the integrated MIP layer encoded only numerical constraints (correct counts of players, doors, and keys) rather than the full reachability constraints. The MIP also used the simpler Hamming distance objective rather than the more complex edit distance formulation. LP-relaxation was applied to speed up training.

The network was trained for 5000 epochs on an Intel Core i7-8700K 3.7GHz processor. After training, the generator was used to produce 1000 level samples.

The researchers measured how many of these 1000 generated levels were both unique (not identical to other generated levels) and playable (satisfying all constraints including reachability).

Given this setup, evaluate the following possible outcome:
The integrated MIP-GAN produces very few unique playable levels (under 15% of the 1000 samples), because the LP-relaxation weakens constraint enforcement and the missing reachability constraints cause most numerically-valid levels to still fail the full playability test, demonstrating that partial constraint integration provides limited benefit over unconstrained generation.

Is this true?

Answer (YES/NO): NO